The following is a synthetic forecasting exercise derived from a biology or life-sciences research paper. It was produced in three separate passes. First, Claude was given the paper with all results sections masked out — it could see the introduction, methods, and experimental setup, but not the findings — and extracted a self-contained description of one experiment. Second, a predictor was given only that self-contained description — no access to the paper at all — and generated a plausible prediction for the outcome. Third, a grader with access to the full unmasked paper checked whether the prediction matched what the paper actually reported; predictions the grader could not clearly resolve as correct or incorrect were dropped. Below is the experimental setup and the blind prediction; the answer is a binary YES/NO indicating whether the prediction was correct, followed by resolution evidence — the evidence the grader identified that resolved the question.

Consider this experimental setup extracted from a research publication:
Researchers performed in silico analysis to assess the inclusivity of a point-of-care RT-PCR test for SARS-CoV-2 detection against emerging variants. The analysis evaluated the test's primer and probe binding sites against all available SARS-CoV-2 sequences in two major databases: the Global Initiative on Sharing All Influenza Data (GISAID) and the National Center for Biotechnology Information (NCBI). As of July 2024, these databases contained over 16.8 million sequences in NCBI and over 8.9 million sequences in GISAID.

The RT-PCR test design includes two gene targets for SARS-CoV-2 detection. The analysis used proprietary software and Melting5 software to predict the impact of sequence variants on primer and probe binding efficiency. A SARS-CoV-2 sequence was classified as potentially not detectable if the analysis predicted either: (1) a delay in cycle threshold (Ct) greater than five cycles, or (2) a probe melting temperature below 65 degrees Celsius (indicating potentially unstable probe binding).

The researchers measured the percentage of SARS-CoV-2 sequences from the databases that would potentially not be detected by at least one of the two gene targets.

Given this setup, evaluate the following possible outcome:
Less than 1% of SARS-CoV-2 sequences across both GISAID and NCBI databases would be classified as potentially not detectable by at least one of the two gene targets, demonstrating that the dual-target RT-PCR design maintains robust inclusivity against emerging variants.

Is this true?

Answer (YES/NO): YES